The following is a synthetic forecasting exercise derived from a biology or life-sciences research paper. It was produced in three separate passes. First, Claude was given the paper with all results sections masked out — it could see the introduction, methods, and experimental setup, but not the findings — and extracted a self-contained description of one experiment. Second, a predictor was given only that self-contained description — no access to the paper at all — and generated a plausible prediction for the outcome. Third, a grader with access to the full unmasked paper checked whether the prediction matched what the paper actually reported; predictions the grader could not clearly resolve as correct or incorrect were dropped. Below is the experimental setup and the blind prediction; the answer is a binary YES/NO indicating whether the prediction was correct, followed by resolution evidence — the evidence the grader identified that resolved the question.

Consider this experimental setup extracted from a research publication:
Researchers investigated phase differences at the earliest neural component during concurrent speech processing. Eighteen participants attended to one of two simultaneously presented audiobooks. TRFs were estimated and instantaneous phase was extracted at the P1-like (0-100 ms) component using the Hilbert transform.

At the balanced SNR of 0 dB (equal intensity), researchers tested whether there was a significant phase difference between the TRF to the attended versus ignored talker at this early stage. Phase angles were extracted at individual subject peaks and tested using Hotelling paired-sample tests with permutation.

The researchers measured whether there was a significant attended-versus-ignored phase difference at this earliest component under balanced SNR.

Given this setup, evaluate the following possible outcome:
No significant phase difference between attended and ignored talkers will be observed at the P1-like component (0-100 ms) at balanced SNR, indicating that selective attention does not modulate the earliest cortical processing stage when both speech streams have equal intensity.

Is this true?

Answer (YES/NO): NO